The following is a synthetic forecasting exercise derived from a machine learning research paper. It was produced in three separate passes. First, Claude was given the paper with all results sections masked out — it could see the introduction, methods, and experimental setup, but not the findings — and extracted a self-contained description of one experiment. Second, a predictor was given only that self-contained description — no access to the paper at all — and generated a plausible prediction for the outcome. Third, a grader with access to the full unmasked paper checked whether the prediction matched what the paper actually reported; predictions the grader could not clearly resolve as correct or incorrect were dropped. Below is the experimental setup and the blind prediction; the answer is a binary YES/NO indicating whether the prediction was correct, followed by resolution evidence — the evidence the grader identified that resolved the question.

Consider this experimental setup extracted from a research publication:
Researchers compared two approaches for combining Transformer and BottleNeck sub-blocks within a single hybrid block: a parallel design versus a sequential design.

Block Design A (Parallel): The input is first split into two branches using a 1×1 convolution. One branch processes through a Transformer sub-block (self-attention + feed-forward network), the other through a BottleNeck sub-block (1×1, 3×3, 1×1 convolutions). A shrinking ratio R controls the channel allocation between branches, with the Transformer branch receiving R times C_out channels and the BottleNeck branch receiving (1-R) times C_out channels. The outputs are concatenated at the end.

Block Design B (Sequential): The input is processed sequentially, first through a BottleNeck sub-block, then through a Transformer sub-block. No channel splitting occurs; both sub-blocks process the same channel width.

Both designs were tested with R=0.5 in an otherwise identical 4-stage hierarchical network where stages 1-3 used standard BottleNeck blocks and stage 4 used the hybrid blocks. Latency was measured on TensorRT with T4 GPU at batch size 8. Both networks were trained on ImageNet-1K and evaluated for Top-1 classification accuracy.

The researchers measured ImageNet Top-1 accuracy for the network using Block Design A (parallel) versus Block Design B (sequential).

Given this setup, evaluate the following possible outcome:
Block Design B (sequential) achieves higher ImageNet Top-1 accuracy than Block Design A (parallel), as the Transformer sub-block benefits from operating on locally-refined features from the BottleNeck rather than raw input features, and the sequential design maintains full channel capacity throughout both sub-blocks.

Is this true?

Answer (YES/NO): NO